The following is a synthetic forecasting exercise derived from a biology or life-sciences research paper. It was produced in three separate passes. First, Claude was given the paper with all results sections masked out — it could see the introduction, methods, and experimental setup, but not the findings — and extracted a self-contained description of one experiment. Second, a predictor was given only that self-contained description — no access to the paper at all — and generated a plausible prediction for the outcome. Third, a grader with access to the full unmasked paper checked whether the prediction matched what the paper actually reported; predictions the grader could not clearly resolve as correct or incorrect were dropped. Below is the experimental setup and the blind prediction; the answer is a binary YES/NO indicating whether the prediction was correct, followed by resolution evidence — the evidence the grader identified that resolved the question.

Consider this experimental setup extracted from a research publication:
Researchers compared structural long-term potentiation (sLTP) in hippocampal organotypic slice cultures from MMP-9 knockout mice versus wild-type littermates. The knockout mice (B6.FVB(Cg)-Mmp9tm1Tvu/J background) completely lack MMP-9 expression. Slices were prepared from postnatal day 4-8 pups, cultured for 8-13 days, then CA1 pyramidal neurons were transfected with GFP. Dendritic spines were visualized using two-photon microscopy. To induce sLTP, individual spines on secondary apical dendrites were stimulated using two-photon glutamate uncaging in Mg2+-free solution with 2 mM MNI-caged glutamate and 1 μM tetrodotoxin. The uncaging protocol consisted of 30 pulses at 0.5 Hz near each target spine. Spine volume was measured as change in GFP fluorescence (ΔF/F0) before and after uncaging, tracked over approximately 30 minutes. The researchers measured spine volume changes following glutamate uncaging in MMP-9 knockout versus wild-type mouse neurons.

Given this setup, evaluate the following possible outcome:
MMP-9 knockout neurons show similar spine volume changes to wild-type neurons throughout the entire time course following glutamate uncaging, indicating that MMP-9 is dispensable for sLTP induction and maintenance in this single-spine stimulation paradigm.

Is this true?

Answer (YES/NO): NO